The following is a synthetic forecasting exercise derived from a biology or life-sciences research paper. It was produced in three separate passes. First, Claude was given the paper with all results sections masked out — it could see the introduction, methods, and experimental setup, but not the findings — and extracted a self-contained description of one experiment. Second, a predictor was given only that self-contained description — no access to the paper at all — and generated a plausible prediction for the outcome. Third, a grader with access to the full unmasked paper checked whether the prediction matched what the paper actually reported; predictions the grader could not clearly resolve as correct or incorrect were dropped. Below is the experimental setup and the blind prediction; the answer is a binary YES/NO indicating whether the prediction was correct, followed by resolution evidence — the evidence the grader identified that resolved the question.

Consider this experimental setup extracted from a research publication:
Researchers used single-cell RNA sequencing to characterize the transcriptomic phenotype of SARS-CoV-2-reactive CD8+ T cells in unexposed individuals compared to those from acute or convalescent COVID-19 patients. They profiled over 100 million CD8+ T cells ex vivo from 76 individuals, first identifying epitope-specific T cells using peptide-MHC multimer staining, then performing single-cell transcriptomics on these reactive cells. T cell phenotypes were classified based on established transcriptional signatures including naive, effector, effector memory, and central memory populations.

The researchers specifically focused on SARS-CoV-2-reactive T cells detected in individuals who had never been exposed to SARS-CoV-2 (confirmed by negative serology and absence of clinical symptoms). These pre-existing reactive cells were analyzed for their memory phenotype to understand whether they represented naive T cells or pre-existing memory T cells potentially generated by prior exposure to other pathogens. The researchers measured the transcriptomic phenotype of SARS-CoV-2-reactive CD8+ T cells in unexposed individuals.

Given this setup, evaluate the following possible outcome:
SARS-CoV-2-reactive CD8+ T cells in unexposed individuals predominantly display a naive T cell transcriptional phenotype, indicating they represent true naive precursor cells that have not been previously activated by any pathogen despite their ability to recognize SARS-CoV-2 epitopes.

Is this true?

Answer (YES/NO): NO